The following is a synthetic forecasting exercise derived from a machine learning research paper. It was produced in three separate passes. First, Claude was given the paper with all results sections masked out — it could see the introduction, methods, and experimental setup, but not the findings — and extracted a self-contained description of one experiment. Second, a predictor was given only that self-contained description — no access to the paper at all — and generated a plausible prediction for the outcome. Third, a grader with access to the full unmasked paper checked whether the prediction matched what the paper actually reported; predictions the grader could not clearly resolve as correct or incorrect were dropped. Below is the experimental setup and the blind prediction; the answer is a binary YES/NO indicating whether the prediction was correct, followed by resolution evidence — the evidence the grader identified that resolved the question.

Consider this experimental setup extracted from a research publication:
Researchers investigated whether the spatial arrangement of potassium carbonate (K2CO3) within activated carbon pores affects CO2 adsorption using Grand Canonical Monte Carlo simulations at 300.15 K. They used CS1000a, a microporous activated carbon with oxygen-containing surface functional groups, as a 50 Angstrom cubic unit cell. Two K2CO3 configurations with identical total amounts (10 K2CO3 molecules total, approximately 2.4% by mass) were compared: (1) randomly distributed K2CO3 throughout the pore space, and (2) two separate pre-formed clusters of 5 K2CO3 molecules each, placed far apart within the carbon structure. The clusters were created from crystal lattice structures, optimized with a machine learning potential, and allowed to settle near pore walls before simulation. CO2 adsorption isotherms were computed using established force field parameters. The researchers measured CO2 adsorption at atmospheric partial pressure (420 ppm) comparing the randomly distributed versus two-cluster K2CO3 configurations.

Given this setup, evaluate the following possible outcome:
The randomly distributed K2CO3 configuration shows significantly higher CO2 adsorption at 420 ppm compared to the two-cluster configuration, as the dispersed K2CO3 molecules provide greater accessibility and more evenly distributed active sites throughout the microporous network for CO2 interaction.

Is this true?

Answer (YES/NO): NO